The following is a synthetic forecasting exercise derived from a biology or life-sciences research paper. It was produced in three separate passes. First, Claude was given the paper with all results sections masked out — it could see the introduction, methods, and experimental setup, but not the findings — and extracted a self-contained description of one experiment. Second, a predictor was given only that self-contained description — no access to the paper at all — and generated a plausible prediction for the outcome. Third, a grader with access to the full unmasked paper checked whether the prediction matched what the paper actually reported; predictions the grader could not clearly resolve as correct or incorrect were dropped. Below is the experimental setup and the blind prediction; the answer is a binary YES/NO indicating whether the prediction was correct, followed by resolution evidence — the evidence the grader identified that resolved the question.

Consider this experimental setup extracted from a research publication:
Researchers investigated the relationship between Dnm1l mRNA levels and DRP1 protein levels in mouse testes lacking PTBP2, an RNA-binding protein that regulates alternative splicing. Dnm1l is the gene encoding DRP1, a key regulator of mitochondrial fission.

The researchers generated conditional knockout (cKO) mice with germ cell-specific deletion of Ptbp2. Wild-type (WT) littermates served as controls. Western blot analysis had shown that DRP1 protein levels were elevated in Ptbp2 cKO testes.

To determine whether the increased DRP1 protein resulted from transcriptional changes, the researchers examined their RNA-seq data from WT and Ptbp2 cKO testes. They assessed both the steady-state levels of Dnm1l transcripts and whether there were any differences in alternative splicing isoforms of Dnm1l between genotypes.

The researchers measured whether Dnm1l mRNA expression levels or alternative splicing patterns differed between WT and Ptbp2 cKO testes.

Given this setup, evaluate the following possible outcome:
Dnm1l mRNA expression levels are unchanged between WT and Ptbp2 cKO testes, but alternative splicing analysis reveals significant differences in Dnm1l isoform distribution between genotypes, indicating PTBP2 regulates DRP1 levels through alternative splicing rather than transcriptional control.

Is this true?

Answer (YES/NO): NO